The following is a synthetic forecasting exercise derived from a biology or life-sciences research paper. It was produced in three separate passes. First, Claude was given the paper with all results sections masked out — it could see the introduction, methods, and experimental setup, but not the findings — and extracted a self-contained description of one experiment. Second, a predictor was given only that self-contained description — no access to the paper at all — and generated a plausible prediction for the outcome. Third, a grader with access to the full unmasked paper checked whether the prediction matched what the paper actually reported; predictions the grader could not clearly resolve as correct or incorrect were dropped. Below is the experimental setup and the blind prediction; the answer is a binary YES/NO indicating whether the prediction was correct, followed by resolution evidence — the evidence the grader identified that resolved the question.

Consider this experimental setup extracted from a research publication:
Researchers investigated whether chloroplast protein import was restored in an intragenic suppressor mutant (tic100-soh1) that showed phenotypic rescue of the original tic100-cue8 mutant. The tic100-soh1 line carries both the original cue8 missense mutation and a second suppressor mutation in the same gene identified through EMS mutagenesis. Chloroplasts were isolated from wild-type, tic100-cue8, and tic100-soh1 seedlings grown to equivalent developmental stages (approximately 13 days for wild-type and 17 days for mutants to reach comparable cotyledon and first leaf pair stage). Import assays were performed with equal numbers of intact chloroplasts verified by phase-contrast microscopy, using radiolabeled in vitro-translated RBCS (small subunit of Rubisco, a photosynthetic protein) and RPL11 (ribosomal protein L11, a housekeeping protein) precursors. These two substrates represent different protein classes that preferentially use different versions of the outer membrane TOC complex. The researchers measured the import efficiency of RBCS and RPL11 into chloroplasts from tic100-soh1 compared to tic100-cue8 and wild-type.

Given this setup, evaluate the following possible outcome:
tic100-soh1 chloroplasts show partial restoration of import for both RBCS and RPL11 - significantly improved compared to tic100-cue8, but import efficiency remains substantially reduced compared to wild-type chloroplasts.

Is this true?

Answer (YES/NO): NO